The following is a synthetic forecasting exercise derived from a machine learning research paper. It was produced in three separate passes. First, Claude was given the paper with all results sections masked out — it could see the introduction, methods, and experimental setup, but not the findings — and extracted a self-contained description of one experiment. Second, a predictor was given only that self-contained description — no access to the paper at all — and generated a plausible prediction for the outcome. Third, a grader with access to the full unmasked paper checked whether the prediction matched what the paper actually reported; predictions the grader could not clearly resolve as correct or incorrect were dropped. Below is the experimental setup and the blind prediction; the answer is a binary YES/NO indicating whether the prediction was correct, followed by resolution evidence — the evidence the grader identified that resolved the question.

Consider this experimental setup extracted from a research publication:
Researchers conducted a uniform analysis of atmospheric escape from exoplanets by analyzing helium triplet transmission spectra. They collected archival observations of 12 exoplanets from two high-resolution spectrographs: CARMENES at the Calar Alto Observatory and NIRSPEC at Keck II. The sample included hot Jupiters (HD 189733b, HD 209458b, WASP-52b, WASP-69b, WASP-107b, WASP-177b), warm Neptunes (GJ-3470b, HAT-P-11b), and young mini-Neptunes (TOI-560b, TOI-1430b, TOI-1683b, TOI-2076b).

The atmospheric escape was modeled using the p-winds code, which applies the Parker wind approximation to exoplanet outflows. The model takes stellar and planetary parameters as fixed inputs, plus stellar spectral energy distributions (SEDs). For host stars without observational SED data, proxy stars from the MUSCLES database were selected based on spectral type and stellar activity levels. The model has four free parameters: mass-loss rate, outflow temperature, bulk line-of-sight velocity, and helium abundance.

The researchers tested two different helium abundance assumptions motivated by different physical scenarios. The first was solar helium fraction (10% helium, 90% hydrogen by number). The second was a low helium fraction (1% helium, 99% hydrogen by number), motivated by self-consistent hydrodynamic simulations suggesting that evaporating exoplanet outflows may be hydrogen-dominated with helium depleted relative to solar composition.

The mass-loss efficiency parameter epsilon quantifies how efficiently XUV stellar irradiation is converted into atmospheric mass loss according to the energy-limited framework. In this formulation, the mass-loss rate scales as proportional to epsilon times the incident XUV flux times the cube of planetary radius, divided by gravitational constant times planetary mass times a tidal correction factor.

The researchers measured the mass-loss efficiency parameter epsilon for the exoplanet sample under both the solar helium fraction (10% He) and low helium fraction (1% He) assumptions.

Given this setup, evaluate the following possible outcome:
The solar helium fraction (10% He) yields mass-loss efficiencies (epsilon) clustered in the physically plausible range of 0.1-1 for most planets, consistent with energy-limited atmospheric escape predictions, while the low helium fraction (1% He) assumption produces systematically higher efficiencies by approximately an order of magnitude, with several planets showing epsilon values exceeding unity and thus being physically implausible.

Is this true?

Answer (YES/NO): NO